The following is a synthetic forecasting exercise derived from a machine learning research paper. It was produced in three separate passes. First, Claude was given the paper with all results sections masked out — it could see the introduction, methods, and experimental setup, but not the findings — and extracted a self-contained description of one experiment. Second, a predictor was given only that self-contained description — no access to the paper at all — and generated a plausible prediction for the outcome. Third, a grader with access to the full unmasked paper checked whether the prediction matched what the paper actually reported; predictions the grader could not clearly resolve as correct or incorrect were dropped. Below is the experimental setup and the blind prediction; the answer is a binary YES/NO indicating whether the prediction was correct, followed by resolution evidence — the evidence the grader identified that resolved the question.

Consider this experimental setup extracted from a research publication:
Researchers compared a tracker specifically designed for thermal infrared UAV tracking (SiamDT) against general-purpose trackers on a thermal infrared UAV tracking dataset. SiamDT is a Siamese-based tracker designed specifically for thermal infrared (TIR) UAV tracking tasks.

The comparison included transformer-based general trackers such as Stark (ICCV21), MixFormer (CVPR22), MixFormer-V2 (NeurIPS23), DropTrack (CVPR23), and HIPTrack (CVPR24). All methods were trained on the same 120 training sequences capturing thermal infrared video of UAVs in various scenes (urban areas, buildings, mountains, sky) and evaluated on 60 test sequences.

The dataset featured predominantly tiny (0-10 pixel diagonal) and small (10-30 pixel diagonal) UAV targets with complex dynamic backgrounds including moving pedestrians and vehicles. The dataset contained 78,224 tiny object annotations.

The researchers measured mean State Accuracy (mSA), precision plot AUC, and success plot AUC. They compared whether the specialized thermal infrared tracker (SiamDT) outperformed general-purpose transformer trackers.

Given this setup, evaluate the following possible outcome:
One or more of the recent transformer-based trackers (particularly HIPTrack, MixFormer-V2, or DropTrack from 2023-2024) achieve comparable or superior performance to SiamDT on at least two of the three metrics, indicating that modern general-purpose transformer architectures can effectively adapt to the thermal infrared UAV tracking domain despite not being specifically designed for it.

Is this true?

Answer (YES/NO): NO